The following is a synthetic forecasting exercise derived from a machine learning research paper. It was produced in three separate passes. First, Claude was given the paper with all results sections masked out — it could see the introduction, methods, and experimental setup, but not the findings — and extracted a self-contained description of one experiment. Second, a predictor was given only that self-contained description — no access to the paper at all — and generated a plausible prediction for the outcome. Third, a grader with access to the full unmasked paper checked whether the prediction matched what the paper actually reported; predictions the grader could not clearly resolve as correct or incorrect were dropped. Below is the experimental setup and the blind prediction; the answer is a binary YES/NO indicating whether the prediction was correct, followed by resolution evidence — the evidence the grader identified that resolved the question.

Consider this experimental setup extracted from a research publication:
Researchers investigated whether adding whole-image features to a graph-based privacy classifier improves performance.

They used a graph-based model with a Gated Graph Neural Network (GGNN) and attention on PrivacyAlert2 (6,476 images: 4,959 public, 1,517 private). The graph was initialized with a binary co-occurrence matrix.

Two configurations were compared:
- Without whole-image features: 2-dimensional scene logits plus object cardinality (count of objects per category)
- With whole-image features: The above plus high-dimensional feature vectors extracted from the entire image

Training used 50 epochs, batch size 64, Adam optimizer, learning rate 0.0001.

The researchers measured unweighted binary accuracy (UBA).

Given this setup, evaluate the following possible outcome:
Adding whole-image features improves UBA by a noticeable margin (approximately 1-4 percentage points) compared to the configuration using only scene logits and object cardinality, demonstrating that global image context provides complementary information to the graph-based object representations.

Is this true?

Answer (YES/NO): NO